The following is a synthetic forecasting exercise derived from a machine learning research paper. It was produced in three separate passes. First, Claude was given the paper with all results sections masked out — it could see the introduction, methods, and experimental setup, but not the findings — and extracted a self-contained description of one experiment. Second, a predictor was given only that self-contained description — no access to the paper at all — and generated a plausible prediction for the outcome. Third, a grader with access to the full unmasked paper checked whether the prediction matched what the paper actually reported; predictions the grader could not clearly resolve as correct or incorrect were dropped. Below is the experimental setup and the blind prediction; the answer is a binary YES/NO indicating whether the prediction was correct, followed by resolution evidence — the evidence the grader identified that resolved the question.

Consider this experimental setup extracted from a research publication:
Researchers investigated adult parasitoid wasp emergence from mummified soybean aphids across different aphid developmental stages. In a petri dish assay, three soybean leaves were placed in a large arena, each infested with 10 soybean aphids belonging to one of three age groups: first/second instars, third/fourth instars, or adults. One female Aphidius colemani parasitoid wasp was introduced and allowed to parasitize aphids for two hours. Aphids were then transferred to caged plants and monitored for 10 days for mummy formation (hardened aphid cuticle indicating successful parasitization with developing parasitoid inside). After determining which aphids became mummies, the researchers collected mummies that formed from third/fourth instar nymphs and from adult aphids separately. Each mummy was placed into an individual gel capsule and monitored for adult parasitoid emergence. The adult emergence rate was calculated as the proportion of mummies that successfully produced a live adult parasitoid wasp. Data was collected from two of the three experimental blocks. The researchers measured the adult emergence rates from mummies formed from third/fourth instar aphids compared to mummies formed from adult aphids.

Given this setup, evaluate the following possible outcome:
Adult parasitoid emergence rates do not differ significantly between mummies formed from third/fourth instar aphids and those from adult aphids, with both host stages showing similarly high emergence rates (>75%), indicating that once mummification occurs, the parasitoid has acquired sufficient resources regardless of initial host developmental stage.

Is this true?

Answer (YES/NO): NO